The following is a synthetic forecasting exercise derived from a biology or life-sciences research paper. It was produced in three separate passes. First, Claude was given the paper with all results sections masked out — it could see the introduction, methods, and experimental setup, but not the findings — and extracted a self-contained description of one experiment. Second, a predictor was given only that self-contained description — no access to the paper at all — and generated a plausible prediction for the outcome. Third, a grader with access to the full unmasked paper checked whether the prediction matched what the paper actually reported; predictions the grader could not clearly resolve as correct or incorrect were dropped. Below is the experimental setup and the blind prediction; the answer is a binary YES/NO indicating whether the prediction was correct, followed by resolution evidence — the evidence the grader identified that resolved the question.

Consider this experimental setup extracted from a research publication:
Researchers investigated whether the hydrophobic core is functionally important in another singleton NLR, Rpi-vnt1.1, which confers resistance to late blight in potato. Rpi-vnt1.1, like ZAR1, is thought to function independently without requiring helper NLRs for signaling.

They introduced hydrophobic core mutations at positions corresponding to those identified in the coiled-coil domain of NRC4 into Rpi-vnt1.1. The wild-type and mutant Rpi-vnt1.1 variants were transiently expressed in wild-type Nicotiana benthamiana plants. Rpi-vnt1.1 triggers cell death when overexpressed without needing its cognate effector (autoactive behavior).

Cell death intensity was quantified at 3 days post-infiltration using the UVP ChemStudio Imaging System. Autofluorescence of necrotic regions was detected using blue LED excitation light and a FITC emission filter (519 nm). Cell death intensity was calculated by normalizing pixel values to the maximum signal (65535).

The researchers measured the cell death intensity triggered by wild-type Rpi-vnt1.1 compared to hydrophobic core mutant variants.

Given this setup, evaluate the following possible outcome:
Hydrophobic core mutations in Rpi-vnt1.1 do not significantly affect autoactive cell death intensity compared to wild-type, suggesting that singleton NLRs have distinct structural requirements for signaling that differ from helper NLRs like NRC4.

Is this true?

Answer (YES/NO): NO